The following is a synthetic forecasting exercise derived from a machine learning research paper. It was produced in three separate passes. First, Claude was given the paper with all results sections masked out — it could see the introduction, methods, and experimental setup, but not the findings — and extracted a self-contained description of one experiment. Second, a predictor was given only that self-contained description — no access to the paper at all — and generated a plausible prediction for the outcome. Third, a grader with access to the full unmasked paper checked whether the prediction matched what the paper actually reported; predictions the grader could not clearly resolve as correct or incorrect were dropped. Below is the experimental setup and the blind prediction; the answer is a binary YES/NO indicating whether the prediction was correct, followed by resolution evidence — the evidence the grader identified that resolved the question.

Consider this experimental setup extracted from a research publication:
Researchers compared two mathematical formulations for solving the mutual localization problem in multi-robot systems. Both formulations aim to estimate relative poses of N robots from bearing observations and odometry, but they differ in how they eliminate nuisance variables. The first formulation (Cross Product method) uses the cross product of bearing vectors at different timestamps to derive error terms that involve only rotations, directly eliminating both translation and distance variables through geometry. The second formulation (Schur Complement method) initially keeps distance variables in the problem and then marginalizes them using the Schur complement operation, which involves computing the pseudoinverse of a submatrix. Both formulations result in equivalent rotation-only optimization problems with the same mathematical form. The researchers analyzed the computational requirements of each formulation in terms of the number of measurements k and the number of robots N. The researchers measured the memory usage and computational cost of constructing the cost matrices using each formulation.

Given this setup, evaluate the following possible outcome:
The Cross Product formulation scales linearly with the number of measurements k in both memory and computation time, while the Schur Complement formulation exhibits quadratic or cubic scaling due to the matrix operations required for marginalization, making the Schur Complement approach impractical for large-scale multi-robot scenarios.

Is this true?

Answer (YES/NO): NO